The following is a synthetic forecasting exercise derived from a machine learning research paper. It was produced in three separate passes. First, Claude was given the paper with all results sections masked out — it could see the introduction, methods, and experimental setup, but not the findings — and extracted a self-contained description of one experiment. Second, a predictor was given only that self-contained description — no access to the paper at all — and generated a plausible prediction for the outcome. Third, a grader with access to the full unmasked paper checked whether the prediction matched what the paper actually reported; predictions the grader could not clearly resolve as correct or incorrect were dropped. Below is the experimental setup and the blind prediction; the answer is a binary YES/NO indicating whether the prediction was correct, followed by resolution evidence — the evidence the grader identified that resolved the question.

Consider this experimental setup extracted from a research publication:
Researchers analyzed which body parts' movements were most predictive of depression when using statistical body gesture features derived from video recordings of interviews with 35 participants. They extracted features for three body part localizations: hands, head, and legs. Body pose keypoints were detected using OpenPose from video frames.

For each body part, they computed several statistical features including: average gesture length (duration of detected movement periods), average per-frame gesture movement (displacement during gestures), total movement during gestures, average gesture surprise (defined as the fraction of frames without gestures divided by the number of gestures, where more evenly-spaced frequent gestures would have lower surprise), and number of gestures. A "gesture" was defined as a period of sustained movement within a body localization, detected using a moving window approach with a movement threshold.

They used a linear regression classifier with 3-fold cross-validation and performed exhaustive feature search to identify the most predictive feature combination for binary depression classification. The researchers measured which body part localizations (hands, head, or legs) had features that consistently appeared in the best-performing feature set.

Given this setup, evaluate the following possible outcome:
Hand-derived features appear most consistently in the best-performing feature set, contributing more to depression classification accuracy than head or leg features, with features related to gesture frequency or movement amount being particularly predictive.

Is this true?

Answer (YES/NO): NO